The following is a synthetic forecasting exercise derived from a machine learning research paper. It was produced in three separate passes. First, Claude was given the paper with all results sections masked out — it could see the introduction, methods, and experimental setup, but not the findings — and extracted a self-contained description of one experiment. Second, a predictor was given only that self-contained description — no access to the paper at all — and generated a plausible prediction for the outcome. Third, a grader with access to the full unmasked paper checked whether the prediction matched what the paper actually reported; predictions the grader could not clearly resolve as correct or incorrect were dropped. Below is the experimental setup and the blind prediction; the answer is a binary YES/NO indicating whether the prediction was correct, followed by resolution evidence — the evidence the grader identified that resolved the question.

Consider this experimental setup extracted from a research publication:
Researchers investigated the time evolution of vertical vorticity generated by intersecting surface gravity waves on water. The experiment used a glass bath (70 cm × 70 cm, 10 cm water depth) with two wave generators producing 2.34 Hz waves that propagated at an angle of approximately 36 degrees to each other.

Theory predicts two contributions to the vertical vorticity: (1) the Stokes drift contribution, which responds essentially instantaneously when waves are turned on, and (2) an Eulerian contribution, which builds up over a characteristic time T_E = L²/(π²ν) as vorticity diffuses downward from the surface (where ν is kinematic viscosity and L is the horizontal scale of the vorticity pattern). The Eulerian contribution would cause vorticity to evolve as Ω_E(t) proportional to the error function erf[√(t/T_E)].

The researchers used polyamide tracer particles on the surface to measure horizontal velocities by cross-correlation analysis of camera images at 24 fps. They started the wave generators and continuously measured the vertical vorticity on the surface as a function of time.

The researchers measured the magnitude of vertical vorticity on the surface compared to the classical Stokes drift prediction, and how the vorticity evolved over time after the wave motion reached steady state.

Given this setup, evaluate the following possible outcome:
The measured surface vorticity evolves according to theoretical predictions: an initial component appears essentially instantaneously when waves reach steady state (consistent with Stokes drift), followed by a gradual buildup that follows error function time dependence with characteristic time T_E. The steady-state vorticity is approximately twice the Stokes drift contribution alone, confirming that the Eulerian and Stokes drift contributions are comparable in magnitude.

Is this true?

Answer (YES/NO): NO